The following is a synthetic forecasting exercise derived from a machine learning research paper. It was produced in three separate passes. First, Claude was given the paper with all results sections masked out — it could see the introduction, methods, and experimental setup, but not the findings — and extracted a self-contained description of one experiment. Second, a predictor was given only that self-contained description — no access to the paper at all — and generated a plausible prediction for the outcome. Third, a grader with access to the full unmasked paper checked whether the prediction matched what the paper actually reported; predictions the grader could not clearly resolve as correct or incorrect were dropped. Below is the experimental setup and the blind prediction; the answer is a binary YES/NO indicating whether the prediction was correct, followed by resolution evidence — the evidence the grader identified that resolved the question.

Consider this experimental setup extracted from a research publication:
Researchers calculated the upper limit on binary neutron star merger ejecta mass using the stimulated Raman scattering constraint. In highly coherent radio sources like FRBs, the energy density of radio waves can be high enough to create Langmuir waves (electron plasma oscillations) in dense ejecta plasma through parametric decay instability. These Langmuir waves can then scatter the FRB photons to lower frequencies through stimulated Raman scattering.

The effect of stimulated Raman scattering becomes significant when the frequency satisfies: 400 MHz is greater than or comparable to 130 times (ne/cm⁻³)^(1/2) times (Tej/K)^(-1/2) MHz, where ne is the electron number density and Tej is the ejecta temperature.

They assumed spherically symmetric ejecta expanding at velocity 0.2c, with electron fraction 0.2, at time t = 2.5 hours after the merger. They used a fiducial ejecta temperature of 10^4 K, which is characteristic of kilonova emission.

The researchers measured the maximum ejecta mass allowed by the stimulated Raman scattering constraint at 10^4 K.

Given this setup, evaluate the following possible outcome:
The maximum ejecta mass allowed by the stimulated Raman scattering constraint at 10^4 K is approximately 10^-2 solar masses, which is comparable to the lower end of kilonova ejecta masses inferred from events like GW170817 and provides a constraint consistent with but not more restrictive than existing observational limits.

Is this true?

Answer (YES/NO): NO